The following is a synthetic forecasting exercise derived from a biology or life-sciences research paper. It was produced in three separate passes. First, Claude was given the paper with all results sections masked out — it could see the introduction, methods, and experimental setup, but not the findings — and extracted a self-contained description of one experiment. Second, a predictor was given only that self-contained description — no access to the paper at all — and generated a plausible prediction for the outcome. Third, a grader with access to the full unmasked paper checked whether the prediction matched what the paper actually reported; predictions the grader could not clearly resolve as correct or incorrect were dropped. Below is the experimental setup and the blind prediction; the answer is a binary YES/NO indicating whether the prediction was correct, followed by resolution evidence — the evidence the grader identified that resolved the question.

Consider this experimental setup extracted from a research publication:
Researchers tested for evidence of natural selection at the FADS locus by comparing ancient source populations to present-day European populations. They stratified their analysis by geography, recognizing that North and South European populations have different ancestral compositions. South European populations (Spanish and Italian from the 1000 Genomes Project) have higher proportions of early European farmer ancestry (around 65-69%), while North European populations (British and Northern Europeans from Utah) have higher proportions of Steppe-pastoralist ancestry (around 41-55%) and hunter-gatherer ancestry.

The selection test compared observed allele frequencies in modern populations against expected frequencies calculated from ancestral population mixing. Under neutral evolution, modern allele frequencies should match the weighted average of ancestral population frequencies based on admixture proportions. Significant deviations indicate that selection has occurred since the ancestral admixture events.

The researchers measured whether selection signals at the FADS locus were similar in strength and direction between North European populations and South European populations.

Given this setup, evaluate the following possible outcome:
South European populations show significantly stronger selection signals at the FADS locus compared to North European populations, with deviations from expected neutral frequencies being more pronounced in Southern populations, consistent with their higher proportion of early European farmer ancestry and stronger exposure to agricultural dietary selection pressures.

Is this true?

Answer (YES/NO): YES